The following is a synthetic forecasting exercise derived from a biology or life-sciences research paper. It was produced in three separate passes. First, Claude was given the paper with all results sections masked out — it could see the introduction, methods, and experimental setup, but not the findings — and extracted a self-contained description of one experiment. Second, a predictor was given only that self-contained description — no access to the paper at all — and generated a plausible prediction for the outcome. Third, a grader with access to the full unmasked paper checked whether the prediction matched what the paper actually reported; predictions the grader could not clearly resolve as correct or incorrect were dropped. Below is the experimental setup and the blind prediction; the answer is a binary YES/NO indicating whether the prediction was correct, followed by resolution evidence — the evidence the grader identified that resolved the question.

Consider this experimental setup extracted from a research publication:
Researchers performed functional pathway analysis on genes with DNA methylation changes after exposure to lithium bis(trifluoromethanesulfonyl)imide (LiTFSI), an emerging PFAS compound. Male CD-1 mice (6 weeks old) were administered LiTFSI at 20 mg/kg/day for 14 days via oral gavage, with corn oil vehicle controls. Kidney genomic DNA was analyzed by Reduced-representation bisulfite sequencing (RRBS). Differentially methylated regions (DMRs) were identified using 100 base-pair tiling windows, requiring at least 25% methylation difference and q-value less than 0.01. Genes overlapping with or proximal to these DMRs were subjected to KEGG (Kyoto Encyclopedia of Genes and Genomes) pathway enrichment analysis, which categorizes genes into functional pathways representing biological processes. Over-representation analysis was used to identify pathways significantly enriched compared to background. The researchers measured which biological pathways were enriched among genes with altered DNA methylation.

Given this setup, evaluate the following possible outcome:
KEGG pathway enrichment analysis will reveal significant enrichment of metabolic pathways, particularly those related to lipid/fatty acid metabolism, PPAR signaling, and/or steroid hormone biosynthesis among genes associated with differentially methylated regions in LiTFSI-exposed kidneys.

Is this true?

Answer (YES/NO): NO